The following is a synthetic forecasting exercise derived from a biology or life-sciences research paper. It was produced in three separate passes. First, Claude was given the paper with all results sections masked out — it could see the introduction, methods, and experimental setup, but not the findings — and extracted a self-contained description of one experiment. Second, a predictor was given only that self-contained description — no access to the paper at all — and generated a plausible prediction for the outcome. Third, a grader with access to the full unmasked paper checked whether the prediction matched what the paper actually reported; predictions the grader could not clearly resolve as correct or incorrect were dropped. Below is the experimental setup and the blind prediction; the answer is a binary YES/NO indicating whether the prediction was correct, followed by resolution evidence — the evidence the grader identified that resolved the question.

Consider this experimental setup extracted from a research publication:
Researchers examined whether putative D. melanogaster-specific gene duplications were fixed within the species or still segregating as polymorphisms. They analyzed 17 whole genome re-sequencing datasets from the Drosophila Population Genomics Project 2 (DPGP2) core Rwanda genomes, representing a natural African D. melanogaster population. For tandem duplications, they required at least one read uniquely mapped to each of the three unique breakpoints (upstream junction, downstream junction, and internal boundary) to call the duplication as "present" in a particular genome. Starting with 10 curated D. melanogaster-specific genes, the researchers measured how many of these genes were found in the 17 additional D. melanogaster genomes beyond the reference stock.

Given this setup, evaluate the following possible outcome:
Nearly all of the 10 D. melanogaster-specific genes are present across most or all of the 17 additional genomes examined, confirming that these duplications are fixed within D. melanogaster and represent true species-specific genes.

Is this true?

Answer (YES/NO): NO